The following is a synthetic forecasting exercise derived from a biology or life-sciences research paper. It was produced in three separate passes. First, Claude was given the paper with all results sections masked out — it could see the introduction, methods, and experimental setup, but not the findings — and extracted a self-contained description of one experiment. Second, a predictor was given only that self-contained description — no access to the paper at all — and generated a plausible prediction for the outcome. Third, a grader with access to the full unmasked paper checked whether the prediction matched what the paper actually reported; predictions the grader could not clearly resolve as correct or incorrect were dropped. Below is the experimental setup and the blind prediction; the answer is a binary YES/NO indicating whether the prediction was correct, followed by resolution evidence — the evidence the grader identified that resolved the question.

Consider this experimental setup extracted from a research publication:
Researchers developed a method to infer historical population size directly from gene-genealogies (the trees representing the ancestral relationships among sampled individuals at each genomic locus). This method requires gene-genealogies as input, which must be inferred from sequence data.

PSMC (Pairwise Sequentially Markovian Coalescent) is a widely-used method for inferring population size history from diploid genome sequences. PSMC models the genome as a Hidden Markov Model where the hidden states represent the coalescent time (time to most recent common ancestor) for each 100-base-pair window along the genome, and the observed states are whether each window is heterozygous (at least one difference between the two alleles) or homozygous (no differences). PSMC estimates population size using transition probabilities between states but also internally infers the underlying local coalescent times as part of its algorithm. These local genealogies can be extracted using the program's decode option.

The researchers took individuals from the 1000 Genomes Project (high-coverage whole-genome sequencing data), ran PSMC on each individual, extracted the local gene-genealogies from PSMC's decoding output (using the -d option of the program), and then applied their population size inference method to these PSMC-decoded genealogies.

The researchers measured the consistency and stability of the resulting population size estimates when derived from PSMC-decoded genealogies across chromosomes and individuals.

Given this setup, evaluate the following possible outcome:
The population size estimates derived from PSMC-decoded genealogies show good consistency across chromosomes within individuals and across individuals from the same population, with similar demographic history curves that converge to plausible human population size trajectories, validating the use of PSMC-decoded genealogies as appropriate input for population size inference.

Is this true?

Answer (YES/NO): NO